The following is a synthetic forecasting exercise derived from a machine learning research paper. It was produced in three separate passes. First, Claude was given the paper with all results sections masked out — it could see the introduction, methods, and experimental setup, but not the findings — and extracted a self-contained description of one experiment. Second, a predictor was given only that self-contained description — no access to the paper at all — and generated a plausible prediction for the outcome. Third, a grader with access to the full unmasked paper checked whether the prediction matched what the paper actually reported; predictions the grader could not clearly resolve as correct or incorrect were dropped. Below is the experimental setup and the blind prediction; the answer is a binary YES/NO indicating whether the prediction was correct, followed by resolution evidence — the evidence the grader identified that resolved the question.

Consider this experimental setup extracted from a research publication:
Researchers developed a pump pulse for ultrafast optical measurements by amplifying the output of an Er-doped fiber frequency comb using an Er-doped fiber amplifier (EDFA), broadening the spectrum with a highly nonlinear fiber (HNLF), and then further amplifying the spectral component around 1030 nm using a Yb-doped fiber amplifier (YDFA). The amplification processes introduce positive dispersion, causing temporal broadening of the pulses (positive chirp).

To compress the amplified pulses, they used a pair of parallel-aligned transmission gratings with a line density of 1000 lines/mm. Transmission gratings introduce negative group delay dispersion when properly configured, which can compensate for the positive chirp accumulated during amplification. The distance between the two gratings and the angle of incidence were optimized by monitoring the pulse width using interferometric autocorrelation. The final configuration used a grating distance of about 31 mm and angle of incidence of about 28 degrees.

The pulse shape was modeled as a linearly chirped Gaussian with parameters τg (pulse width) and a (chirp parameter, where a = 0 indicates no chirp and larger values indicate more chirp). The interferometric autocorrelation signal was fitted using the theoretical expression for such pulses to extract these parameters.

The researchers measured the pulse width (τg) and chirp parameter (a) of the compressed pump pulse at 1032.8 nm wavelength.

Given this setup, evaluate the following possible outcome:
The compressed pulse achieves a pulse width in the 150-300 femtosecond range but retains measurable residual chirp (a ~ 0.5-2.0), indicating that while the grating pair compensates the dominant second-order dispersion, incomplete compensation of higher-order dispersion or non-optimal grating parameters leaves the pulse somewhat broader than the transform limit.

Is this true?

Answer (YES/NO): YES